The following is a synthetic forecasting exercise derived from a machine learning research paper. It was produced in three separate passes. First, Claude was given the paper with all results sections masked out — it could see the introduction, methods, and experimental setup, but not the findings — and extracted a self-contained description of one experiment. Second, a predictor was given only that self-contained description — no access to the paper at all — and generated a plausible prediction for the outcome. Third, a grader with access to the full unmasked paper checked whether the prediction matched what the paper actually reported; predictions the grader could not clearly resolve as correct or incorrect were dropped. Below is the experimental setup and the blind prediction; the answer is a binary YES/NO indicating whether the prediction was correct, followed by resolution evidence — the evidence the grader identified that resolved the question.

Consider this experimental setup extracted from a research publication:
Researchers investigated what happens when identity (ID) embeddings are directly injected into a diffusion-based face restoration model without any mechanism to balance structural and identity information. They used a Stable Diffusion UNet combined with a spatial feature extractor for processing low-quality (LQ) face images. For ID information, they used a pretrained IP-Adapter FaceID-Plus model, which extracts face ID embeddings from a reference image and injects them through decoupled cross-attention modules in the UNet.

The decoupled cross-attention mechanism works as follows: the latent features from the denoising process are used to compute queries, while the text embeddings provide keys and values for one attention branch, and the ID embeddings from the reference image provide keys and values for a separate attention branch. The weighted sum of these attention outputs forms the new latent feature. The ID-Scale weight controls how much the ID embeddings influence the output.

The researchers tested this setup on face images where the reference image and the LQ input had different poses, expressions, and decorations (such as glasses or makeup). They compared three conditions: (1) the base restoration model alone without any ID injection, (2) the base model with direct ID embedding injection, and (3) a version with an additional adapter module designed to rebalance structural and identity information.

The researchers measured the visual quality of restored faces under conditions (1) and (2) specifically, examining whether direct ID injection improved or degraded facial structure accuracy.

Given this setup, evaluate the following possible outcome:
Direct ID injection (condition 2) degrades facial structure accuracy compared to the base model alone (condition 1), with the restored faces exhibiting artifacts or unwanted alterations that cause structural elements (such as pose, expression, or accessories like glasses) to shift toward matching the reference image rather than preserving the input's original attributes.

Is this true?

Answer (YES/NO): YES